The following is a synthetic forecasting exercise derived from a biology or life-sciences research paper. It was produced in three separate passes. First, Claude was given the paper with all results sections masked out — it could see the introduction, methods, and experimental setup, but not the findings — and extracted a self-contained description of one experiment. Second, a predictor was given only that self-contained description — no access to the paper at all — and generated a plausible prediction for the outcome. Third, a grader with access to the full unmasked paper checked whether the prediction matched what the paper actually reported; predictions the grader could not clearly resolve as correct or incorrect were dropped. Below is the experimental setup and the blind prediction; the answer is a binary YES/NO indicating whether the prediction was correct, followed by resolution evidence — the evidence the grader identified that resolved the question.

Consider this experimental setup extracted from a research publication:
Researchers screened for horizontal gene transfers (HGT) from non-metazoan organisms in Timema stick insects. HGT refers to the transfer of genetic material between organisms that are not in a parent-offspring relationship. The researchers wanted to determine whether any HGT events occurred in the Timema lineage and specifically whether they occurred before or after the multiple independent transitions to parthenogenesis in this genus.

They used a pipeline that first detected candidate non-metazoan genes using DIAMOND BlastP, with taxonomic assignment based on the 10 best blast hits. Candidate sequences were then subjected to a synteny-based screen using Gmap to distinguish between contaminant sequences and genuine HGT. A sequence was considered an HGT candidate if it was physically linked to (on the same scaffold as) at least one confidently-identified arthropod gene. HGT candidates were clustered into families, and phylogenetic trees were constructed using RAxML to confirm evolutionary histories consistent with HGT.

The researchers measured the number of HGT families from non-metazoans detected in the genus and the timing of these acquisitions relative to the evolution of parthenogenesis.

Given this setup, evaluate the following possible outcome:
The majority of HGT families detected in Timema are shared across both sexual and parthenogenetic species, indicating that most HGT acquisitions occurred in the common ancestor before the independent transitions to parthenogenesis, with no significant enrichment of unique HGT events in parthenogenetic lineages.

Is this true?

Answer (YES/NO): YES